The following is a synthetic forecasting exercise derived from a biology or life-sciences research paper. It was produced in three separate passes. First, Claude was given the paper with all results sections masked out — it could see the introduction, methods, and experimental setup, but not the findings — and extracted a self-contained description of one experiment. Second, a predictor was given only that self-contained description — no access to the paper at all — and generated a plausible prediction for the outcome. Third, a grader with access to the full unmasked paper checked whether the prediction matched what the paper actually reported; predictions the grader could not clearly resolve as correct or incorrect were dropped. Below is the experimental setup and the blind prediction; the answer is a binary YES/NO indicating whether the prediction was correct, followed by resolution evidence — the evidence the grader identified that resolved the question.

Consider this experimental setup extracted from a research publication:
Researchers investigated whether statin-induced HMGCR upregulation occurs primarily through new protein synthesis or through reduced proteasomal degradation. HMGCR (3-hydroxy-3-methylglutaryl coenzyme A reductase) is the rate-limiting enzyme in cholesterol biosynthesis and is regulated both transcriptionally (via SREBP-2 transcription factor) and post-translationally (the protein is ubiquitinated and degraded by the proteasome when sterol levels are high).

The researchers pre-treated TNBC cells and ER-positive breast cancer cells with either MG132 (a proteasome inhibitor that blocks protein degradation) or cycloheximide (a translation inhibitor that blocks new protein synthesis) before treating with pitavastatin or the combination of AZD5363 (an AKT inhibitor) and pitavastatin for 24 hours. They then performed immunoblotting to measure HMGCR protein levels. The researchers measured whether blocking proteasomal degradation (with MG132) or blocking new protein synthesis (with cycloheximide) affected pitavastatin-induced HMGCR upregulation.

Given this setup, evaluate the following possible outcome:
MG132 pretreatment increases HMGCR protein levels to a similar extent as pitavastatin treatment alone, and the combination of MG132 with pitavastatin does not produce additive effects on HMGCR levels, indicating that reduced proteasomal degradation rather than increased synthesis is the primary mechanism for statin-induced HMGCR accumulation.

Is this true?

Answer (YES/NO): NO